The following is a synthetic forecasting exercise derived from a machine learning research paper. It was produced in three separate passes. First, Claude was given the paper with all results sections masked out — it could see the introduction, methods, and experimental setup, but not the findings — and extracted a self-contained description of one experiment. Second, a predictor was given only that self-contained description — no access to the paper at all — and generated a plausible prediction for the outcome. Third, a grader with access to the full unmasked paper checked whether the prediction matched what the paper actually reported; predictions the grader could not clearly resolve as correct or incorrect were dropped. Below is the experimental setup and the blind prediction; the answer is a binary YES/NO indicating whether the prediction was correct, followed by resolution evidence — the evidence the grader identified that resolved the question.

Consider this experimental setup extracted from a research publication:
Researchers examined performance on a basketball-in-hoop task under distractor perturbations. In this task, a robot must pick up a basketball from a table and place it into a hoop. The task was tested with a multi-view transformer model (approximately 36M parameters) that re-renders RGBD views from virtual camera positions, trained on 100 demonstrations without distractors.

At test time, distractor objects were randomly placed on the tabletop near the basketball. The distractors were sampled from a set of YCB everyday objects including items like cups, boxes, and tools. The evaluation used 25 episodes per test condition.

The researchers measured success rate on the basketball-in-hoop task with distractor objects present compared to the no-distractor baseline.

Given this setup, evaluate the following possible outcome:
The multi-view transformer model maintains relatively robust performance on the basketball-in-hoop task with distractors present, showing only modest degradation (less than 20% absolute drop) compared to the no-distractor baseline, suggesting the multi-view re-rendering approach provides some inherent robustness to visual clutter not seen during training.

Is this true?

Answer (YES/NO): NO